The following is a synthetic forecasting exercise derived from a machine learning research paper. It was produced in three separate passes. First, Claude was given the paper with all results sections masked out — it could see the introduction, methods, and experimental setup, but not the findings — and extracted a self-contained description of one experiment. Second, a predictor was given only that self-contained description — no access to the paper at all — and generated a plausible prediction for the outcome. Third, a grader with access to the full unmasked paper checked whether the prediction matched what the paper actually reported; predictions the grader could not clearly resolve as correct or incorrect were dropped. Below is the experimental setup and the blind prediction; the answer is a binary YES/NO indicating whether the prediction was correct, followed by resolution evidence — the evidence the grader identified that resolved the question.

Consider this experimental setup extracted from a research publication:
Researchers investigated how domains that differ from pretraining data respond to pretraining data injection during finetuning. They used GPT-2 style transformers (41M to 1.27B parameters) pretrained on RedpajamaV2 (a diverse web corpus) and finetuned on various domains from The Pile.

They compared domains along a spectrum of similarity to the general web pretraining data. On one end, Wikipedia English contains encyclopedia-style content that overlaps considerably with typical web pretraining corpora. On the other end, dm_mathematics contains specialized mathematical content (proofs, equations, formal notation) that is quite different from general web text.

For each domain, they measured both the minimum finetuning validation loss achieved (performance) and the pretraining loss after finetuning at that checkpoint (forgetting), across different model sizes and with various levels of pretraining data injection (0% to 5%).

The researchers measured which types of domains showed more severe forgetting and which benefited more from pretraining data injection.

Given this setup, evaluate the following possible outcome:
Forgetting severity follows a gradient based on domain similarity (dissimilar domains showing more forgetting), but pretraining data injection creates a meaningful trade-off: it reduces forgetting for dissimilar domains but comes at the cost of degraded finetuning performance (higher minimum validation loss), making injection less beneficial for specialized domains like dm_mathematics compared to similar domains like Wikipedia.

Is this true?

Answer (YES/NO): NO